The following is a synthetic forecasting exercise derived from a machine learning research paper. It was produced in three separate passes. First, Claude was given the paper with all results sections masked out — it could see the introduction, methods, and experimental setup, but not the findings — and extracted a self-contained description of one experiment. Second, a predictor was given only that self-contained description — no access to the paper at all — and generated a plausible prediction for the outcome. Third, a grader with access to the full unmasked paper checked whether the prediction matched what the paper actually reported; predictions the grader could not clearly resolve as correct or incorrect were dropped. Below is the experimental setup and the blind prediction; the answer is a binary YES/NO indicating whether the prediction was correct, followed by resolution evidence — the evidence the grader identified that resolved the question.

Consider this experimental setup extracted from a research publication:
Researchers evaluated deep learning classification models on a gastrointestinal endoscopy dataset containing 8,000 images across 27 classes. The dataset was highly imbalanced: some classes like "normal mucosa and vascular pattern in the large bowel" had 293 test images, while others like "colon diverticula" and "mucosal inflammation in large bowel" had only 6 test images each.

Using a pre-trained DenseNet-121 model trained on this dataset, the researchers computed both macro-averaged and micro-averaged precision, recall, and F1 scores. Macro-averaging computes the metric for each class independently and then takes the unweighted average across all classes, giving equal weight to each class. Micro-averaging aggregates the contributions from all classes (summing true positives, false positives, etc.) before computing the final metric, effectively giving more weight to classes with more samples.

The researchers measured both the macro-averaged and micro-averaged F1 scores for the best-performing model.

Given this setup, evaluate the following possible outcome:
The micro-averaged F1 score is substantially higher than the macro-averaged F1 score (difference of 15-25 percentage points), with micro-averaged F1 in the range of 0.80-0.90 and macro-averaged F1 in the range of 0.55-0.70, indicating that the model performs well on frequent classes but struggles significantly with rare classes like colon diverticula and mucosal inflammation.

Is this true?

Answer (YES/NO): YES